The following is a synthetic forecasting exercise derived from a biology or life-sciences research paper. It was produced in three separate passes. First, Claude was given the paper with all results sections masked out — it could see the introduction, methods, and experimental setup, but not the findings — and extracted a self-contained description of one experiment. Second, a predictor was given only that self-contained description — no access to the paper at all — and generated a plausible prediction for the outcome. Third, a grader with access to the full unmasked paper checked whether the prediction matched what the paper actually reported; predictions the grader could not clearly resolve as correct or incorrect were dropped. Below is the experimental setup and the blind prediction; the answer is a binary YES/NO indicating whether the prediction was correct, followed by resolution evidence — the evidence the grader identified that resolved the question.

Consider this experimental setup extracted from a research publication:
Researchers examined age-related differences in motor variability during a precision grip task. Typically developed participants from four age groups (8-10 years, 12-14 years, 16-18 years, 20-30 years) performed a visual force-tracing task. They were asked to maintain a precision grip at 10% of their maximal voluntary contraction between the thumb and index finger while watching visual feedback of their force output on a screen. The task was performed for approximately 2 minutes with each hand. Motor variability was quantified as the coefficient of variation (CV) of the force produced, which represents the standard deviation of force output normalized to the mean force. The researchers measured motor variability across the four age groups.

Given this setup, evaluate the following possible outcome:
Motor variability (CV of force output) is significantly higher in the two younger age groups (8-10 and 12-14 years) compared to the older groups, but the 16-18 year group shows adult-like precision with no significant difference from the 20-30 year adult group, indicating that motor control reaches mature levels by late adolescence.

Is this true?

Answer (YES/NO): NO